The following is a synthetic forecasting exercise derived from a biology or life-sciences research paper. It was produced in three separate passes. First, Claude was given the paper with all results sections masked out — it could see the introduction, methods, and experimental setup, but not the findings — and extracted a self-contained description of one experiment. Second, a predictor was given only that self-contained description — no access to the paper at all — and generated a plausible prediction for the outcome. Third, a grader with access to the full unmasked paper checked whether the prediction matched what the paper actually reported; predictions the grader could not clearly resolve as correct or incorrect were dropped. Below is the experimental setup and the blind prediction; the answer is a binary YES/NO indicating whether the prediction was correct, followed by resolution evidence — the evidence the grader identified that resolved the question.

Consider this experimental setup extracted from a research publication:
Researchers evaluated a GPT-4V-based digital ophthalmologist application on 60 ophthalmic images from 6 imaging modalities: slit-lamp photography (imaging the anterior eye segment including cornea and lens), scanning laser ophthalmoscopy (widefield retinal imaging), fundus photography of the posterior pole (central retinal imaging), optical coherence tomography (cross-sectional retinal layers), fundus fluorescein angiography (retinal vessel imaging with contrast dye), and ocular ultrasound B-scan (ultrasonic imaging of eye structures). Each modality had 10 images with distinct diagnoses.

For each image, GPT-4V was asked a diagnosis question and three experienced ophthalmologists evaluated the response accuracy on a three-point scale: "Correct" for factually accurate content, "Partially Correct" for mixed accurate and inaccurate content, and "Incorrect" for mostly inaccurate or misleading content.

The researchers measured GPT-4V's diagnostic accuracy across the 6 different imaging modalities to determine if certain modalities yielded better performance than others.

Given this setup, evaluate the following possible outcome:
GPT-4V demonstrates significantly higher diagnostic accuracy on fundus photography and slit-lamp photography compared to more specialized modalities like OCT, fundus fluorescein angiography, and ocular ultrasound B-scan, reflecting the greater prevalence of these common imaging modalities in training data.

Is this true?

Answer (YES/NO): NO